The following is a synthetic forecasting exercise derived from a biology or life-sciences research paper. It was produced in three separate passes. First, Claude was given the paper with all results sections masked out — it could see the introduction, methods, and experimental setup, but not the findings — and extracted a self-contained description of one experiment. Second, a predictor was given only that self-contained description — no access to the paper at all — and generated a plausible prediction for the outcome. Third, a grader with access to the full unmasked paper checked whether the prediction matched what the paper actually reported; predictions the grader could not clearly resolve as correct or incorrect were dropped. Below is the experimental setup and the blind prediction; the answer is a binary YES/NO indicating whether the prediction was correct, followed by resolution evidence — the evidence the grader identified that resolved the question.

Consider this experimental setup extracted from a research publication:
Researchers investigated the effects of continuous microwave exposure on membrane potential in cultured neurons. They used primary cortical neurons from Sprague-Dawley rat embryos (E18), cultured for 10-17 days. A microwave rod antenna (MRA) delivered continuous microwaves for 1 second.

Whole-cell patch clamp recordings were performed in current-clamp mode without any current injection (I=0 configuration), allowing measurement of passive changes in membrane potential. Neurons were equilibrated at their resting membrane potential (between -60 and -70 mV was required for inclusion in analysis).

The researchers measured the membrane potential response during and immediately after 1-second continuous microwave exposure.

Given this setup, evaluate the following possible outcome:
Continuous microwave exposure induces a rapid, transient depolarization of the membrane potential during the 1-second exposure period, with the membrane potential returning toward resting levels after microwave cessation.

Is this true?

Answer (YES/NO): NO